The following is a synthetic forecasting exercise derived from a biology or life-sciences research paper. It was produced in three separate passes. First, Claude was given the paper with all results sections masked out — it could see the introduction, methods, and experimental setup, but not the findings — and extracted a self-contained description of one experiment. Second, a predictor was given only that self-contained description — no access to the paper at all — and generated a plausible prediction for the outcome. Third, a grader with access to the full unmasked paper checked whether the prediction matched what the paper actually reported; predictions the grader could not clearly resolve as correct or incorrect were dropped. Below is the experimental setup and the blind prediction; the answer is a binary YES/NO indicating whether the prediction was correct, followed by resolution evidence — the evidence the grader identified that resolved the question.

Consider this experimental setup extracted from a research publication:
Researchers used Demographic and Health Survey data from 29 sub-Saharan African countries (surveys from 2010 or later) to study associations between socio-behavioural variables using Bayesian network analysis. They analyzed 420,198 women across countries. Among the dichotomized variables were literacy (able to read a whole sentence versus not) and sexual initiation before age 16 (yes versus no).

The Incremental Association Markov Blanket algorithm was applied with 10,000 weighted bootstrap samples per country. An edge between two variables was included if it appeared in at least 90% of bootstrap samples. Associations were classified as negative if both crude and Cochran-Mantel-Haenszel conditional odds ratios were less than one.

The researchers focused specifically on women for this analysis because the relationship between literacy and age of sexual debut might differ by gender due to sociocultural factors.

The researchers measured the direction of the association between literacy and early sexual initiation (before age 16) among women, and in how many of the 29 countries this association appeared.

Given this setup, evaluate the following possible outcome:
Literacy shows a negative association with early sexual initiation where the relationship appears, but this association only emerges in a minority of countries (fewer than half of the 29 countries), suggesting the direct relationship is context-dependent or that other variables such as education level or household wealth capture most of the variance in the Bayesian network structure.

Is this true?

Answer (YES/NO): NO